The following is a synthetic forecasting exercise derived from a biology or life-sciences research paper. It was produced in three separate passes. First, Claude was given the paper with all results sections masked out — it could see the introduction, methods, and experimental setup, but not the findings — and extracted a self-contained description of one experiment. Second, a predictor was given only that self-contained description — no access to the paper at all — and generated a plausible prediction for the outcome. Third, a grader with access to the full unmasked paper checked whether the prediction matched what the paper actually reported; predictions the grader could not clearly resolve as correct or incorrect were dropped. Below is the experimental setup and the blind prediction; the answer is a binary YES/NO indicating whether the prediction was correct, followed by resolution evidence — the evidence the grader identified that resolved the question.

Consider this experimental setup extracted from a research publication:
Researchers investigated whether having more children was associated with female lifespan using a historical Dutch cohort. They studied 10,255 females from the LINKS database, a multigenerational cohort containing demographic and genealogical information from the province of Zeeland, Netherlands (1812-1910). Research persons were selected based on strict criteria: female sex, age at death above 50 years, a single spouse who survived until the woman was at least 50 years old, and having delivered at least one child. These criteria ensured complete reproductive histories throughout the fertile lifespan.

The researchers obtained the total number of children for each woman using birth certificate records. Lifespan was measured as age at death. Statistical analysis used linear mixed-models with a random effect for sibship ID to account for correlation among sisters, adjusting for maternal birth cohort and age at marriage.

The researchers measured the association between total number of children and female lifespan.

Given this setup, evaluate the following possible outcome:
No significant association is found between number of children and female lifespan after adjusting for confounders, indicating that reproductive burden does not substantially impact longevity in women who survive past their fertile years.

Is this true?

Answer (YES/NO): YES